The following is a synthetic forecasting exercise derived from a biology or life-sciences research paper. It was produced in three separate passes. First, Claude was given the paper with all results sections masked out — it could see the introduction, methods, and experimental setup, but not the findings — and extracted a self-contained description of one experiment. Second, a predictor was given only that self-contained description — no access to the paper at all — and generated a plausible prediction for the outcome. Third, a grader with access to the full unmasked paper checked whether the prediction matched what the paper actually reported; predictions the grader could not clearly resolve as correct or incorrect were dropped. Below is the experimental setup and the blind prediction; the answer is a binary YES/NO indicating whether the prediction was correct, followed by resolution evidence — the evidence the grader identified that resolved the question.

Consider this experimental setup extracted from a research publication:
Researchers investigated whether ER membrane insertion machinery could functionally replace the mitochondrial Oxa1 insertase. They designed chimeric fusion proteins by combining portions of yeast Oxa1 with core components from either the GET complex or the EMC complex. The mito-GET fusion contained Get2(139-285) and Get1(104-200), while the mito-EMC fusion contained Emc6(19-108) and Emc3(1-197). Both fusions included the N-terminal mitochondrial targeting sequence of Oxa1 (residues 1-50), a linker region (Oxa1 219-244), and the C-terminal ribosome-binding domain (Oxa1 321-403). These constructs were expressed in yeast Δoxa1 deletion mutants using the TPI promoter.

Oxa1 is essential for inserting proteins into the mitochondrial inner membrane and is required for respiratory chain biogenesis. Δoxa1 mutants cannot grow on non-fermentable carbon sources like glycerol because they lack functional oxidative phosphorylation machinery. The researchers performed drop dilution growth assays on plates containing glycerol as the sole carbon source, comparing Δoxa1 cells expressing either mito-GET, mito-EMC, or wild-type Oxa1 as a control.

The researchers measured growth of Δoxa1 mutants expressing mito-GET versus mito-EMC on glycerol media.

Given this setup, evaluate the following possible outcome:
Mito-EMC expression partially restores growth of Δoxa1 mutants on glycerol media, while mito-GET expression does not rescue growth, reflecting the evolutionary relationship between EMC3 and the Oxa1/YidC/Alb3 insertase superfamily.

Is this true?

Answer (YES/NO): YES